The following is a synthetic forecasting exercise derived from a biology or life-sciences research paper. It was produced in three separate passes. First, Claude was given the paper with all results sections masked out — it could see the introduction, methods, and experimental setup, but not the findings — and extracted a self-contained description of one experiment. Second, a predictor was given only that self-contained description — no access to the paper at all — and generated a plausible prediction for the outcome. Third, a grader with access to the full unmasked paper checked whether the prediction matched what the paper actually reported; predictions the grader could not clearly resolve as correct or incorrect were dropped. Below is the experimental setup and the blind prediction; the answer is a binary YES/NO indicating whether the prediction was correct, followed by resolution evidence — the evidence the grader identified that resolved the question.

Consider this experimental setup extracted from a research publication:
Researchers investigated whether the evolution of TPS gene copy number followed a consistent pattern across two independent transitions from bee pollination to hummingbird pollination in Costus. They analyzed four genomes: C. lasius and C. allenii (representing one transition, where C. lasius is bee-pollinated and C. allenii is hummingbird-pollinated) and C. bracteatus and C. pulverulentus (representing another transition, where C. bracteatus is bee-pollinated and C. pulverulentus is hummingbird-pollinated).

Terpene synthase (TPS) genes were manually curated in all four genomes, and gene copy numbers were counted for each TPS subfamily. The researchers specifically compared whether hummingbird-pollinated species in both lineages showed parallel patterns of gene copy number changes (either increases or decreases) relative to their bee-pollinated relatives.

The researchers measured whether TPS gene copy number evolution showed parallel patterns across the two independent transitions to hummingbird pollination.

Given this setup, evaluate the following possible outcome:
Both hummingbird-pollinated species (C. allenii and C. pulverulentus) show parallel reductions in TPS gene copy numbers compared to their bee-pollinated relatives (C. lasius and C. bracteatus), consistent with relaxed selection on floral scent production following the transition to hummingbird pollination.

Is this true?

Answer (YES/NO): NO